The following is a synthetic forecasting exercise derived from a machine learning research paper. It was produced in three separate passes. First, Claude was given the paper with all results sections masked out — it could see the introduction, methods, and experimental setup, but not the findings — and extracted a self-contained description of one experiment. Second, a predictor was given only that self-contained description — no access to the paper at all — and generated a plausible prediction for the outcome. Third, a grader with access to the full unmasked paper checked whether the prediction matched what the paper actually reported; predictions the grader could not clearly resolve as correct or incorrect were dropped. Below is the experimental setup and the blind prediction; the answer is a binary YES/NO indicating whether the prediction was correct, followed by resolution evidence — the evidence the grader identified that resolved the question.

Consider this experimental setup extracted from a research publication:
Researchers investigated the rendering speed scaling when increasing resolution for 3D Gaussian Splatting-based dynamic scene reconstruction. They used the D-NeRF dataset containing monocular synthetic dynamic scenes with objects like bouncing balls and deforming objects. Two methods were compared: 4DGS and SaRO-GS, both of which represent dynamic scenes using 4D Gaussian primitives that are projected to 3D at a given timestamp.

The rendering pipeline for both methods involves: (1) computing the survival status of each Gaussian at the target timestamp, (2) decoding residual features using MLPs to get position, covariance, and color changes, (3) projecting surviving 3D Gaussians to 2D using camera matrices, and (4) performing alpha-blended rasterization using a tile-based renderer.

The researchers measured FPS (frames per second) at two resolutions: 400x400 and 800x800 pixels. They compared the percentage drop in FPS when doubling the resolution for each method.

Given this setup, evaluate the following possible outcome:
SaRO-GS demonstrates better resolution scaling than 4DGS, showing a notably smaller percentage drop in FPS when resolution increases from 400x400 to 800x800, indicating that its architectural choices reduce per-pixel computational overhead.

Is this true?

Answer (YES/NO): YES